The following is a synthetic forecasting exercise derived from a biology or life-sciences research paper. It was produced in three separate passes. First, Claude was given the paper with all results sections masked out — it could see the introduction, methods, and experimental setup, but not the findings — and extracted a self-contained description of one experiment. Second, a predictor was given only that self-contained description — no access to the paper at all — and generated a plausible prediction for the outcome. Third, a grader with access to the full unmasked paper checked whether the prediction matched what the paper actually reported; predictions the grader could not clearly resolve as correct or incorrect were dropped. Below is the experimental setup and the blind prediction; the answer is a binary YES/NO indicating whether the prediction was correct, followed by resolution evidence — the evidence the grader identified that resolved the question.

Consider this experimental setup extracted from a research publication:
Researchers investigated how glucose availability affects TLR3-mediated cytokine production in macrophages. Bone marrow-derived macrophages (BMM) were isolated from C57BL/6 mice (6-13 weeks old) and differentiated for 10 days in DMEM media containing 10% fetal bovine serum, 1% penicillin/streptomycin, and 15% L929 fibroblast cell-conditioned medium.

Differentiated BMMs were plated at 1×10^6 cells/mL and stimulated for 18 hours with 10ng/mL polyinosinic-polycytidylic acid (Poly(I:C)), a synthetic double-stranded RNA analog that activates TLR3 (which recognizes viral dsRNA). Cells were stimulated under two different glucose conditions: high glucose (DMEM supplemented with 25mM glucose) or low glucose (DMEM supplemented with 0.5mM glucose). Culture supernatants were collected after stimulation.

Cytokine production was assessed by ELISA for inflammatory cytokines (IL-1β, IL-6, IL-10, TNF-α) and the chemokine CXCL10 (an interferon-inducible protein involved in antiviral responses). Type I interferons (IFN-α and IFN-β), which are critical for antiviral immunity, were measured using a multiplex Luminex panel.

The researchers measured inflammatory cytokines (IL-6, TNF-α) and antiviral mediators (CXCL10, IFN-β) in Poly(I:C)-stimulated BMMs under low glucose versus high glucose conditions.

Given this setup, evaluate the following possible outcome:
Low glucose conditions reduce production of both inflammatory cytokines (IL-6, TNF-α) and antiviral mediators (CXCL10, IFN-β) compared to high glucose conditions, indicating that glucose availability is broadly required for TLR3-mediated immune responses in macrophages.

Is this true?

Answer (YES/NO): NO